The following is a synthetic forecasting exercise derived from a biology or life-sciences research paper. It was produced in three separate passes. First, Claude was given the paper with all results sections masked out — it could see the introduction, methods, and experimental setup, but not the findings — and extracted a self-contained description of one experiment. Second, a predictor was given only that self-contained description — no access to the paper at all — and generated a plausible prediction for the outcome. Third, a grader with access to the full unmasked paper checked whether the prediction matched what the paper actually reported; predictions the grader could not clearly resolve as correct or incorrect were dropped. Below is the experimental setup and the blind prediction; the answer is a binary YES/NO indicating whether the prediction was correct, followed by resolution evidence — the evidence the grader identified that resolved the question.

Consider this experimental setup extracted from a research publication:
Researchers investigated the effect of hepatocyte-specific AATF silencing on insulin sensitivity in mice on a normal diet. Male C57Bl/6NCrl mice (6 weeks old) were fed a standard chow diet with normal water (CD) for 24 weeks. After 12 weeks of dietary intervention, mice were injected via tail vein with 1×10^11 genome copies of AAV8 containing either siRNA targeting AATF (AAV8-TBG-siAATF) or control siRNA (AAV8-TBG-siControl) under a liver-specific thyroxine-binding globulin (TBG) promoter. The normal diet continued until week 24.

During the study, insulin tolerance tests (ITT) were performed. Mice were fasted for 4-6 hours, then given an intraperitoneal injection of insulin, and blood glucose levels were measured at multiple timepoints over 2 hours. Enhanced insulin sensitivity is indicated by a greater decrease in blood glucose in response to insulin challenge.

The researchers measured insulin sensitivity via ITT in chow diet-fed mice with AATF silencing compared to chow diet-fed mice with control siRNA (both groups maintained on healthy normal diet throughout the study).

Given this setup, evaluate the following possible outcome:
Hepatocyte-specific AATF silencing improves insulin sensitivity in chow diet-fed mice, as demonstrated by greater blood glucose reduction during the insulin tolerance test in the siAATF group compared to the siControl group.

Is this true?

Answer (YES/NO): NO